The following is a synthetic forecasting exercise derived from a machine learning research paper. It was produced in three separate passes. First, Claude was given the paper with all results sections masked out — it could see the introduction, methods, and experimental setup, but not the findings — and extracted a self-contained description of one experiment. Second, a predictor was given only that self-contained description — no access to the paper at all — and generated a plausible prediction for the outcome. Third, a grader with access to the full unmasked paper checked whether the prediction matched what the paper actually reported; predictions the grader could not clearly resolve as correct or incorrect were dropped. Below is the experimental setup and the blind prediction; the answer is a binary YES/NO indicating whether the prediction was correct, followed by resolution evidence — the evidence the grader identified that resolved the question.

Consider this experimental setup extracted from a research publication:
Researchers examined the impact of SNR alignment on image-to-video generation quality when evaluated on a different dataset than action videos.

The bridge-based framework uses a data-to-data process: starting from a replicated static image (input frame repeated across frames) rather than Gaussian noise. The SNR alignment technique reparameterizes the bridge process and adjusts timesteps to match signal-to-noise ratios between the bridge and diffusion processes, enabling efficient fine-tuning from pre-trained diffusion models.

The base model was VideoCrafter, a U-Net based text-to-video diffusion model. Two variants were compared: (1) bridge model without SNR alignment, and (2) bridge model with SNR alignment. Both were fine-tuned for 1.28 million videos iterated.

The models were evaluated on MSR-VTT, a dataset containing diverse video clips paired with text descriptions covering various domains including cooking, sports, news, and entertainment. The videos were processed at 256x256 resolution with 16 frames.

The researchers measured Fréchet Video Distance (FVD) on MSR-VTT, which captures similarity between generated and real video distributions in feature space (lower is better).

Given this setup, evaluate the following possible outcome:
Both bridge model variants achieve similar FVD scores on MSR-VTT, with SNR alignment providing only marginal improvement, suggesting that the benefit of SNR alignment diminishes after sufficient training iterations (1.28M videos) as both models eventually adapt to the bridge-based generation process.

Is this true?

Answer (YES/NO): NO